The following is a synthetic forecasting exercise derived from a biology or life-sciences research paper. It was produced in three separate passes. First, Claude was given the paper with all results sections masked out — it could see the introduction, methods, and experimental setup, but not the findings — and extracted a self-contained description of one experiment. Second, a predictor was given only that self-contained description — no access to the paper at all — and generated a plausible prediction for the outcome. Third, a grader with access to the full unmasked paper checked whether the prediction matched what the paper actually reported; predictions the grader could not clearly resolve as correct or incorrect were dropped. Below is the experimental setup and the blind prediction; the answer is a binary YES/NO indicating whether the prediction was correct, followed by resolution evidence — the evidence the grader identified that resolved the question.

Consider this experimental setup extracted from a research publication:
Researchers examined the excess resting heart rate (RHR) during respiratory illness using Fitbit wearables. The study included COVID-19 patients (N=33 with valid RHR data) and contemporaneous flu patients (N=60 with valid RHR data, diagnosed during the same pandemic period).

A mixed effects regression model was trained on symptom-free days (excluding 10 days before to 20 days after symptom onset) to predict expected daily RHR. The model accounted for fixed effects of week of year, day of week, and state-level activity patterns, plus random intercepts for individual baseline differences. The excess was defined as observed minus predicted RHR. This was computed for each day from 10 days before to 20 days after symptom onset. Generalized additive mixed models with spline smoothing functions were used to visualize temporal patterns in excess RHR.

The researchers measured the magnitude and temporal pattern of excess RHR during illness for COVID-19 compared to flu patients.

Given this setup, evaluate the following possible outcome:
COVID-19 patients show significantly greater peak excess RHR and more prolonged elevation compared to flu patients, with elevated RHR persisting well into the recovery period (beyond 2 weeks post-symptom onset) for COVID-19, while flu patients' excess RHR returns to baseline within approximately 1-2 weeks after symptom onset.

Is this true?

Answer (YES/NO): NO